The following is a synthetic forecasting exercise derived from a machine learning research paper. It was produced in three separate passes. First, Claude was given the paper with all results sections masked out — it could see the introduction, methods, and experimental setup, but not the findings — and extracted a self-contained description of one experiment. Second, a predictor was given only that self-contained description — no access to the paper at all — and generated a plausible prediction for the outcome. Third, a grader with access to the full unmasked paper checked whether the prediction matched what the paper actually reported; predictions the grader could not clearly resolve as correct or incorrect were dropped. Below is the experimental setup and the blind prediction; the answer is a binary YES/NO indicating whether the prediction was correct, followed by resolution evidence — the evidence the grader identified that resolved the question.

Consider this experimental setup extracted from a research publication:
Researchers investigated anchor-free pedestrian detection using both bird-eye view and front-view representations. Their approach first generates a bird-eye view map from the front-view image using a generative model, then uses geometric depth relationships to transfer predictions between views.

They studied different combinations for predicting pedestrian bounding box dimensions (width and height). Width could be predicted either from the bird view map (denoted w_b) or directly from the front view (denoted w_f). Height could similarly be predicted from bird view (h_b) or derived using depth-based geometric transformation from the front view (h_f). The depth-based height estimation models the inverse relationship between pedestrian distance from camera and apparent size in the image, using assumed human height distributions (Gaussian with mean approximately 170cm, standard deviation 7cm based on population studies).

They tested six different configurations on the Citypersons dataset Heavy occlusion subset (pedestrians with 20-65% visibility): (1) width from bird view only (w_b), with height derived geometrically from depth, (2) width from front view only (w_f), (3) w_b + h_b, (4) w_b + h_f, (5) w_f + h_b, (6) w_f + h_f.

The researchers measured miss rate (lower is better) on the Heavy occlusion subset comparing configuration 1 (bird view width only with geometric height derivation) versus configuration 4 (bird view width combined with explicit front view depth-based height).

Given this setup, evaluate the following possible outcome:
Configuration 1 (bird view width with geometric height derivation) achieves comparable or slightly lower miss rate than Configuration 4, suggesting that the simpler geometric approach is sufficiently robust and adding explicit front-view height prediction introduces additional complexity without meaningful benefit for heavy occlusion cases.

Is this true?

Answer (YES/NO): YES